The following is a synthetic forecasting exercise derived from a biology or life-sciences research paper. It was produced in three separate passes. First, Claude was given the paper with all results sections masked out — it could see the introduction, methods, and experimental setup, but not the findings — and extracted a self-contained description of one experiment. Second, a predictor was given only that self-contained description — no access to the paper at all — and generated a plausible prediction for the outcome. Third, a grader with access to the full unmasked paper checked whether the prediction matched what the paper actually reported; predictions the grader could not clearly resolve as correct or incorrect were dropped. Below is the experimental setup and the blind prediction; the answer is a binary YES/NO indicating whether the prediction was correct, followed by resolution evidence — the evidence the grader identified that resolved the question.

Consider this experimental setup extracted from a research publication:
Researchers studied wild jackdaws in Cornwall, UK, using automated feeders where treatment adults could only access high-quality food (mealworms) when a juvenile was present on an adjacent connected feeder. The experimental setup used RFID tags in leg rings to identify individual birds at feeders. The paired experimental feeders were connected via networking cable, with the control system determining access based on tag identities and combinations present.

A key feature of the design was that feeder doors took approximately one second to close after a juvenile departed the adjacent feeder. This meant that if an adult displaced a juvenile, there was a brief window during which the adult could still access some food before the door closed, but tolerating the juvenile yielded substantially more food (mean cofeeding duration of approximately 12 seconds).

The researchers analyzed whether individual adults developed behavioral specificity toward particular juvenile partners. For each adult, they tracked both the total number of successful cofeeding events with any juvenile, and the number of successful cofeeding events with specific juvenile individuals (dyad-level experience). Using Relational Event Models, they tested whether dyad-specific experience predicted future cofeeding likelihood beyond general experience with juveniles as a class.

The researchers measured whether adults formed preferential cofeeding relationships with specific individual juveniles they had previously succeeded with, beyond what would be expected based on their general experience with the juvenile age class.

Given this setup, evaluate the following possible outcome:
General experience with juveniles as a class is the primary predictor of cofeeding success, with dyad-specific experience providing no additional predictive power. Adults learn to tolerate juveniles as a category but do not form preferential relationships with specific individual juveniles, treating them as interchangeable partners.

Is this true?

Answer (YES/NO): YES